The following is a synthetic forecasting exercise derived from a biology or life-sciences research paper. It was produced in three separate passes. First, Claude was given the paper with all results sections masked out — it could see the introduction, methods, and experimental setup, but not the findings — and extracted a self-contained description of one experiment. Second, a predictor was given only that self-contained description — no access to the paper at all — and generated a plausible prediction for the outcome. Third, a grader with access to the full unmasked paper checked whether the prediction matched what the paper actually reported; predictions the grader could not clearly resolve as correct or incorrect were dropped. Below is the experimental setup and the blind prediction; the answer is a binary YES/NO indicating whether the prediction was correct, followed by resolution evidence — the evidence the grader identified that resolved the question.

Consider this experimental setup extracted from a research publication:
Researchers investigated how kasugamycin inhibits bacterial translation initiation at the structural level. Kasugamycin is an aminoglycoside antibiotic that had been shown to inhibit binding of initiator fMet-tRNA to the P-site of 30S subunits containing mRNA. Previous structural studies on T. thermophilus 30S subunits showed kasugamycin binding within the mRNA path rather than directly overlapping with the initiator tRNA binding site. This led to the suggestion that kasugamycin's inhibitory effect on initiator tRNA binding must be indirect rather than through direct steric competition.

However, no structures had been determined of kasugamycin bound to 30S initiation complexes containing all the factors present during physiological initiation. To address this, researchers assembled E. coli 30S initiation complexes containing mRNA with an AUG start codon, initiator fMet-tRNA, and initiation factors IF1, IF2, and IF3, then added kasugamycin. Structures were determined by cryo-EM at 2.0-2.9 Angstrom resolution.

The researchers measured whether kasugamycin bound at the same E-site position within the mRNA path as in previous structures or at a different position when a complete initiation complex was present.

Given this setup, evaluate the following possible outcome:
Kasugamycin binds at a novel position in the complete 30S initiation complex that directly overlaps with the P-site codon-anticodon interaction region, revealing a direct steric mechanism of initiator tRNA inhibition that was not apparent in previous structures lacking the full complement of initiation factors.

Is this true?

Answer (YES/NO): NO